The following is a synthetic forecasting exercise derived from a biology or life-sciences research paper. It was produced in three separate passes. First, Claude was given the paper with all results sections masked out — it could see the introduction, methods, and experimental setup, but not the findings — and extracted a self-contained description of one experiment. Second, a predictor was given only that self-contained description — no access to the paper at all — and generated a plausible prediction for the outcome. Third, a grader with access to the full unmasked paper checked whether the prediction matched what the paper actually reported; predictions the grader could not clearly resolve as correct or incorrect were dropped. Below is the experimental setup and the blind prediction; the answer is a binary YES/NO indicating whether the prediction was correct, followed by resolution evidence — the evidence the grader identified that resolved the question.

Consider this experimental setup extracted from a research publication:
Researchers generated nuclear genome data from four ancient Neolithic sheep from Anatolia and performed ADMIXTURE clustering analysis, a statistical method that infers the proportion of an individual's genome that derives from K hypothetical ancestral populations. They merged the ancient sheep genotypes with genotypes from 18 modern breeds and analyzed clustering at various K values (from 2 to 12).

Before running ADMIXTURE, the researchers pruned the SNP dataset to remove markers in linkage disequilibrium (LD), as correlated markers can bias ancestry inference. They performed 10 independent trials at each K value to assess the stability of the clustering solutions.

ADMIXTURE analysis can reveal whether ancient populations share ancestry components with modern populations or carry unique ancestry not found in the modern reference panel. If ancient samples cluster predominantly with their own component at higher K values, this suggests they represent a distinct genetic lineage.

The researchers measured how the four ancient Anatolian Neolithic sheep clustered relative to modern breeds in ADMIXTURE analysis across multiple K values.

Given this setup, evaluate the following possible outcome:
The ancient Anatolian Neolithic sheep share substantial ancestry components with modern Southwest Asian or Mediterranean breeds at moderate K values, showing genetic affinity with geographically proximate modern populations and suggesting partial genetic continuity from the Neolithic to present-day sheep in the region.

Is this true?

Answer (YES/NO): NO